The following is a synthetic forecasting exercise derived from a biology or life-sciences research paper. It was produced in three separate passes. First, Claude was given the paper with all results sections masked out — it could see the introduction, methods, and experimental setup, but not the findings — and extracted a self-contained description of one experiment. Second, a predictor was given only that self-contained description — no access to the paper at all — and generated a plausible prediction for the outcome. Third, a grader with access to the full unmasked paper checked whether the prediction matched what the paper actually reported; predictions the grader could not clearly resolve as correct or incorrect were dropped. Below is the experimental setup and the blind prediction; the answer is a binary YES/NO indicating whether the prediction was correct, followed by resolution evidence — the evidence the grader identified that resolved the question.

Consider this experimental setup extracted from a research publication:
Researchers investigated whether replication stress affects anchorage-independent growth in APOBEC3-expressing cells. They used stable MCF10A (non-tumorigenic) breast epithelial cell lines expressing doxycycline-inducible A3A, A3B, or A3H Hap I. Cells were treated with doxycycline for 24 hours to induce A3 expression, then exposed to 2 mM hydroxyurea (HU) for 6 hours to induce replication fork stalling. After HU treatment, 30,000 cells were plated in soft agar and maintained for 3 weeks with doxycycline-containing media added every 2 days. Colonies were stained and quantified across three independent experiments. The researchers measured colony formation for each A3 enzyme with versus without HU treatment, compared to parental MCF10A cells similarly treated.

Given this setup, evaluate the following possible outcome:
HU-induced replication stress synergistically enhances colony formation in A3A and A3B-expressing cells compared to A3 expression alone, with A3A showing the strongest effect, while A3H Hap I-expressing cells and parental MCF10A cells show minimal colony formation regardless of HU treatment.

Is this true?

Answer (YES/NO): NO